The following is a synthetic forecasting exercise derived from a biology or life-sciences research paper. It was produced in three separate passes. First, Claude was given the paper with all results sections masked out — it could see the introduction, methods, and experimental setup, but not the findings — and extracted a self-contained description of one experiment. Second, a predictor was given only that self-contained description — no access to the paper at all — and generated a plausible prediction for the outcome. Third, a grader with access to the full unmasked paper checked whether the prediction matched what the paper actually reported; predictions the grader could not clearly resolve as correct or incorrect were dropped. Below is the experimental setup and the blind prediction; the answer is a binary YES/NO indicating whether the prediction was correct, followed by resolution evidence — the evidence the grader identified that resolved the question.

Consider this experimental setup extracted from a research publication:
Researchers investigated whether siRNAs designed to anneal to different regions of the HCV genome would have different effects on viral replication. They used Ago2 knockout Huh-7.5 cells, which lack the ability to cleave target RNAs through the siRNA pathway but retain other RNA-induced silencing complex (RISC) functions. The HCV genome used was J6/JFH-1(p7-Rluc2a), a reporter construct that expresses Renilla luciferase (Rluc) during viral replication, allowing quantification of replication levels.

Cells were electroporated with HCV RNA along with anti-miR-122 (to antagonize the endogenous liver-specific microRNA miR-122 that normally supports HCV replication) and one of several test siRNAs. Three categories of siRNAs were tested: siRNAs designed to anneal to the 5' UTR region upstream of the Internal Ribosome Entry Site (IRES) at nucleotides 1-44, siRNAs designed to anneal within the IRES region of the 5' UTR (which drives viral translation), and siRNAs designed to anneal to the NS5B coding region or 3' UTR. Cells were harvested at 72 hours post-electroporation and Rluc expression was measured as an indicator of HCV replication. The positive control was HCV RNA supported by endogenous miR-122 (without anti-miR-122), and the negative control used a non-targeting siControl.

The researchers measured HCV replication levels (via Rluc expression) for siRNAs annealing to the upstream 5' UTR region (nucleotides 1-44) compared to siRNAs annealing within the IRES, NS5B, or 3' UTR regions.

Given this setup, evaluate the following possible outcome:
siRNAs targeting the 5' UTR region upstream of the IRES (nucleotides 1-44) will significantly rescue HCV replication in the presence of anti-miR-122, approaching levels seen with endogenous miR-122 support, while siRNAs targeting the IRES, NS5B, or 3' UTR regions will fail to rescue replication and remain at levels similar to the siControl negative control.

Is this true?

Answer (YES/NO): YES